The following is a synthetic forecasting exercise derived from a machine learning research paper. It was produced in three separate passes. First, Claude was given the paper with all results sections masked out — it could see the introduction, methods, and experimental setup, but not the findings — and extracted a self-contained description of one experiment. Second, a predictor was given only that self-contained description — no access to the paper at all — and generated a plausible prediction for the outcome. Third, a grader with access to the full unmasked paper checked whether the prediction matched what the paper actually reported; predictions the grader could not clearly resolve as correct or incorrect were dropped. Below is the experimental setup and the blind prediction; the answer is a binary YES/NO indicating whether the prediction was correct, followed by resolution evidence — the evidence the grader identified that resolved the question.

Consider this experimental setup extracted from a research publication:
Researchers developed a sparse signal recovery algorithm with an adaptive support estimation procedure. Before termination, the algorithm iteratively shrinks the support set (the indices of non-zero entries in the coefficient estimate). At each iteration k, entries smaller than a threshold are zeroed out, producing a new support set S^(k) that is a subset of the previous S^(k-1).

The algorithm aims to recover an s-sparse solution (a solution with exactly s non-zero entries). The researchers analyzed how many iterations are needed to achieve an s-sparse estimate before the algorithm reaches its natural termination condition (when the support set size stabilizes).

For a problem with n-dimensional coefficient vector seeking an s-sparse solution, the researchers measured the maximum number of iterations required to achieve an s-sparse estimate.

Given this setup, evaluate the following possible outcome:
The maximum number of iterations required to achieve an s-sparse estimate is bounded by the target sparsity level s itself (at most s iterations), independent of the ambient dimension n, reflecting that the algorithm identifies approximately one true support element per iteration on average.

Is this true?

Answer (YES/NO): NO